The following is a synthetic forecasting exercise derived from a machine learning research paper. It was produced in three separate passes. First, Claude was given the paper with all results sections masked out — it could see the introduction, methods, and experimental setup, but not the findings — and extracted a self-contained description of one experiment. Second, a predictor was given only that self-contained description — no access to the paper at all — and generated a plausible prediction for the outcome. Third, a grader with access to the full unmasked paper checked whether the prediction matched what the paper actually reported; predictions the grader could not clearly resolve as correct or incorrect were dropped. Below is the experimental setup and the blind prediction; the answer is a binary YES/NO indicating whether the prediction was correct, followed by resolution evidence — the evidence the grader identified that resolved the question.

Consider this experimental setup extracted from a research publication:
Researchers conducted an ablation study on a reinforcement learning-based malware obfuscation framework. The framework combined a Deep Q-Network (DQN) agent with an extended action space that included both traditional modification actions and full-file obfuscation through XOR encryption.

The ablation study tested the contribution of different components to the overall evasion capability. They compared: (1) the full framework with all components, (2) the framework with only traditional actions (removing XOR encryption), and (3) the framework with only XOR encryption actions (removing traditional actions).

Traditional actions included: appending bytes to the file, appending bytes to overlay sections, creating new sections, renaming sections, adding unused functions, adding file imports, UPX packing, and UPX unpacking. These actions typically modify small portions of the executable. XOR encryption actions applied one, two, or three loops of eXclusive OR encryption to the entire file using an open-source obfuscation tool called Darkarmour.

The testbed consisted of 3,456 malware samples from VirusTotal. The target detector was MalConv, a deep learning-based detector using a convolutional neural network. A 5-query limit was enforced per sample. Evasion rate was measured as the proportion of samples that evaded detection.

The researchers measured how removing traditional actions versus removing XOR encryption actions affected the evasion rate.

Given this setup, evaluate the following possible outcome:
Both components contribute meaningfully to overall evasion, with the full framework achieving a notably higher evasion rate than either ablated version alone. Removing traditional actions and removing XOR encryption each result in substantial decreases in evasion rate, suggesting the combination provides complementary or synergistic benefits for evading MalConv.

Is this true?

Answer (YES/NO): NO